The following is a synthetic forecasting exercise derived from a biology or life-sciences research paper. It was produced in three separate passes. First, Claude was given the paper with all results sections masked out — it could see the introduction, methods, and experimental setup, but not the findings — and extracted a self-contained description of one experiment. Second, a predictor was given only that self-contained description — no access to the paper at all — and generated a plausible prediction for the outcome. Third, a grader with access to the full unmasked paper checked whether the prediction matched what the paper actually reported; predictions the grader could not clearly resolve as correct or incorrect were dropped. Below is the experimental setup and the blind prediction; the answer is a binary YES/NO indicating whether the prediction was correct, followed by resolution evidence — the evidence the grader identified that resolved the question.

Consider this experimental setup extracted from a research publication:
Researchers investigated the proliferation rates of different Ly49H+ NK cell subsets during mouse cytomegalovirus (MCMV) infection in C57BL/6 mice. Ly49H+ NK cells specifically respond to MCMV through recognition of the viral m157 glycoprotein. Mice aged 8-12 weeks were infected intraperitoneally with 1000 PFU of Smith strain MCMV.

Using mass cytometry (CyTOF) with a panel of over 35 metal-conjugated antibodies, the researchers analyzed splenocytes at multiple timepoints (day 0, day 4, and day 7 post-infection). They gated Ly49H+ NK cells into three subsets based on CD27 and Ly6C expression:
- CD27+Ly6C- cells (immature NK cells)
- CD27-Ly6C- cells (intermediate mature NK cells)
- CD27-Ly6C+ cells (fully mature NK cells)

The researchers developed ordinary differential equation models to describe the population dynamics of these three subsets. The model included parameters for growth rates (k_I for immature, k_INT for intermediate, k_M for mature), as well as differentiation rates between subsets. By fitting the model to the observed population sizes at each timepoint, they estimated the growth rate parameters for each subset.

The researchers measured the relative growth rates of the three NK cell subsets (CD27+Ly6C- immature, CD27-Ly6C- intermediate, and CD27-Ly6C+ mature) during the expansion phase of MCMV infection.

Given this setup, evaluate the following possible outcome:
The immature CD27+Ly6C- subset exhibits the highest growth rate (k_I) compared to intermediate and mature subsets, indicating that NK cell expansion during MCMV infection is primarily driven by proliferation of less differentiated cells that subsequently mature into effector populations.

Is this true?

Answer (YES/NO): NO